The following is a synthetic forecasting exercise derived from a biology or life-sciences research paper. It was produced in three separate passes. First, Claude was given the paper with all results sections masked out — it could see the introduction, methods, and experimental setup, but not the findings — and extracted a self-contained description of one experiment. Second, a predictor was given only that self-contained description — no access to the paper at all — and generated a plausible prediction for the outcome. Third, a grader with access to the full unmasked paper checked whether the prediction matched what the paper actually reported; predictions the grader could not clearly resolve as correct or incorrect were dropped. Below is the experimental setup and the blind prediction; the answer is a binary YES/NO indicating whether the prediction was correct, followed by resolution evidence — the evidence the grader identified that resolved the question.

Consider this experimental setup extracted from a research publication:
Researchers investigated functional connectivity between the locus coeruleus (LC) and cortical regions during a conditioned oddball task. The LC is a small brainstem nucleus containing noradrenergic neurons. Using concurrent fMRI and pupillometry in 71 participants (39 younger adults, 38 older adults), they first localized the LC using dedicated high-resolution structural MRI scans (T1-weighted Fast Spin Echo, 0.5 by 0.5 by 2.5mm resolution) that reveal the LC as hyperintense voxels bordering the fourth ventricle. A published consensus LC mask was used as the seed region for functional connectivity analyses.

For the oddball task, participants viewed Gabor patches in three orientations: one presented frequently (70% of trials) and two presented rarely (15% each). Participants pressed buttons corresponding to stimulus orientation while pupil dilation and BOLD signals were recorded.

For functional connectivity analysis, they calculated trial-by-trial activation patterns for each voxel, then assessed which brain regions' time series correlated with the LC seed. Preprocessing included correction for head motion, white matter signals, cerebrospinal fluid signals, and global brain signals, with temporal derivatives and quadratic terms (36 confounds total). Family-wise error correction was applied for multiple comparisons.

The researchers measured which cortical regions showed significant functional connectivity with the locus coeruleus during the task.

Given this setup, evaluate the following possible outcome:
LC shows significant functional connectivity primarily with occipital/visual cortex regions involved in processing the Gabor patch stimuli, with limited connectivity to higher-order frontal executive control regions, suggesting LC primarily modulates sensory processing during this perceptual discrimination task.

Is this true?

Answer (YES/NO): NO